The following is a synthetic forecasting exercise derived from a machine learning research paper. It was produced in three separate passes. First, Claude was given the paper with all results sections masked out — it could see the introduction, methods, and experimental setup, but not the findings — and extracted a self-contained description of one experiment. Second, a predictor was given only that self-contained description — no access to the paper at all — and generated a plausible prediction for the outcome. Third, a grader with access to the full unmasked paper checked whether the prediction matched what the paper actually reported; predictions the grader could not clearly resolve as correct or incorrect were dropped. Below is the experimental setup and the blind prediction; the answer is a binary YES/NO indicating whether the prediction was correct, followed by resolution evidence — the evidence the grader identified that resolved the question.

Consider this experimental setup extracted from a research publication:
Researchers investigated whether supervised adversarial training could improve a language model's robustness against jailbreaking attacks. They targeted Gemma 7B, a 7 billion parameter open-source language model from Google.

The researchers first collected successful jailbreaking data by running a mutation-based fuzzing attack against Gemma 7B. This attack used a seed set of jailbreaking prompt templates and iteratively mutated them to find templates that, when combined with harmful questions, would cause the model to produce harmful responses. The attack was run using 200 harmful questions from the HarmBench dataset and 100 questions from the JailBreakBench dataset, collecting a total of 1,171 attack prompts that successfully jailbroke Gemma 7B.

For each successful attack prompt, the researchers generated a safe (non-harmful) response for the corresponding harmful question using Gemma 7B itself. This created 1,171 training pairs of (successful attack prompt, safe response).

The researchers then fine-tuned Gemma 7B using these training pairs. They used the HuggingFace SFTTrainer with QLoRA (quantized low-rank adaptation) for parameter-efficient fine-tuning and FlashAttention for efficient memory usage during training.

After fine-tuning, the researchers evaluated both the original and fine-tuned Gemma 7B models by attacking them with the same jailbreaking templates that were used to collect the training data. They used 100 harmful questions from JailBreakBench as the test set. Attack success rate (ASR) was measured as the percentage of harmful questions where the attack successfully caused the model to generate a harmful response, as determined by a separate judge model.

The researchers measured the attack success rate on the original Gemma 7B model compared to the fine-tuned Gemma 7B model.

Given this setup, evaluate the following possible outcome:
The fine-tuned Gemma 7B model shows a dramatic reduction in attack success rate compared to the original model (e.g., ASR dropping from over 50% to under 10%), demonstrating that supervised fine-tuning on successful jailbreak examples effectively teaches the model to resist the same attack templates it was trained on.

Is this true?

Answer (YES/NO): NO